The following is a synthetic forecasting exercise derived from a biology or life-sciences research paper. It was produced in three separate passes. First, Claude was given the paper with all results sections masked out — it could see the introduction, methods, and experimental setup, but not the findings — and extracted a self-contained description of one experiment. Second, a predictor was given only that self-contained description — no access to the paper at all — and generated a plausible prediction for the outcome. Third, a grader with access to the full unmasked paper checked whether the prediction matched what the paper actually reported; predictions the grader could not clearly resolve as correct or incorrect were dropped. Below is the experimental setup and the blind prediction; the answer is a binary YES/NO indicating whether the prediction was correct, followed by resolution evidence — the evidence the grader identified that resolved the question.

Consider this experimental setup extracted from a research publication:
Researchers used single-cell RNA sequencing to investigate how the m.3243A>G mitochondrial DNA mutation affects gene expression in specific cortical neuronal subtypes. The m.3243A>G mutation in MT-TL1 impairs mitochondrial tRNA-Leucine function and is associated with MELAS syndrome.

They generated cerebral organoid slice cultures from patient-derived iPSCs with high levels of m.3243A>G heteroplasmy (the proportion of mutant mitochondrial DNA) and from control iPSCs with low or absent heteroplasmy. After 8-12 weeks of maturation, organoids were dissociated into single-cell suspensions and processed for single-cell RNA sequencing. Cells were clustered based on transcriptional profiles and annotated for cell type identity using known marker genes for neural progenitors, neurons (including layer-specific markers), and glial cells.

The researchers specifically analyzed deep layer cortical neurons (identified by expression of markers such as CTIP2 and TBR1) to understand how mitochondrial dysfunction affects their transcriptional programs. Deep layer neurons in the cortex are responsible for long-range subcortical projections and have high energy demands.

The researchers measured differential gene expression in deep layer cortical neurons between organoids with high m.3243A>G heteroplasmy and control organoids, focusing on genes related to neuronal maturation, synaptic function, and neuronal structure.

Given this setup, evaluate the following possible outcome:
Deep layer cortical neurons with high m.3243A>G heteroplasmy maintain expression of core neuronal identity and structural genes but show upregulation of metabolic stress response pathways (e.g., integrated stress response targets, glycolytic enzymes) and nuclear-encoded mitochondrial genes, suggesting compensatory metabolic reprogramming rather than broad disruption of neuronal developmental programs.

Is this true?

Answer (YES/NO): NO